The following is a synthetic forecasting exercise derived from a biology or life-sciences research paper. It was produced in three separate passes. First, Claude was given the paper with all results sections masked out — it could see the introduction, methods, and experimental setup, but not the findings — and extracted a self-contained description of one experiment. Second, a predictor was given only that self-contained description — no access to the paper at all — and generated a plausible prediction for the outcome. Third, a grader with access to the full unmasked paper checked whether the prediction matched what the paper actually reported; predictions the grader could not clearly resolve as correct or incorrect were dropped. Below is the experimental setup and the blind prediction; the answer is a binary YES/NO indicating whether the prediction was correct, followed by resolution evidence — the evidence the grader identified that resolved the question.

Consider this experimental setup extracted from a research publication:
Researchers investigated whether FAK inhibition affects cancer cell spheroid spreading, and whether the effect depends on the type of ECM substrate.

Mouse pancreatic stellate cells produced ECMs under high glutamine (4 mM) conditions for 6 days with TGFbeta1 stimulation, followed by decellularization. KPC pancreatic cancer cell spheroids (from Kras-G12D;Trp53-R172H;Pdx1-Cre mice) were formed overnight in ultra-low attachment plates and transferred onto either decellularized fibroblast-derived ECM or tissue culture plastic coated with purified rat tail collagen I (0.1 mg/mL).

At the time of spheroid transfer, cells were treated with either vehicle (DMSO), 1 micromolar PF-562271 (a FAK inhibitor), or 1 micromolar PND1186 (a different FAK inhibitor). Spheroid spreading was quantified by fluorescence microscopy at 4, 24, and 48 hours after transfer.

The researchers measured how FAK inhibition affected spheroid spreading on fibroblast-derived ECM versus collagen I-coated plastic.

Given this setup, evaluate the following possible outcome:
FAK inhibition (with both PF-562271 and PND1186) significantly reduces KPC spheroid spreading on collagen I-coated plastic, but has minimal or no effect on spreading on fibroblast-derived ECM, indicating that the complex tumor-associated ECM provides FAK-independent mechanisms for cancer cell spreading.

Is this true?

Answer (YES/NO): NO